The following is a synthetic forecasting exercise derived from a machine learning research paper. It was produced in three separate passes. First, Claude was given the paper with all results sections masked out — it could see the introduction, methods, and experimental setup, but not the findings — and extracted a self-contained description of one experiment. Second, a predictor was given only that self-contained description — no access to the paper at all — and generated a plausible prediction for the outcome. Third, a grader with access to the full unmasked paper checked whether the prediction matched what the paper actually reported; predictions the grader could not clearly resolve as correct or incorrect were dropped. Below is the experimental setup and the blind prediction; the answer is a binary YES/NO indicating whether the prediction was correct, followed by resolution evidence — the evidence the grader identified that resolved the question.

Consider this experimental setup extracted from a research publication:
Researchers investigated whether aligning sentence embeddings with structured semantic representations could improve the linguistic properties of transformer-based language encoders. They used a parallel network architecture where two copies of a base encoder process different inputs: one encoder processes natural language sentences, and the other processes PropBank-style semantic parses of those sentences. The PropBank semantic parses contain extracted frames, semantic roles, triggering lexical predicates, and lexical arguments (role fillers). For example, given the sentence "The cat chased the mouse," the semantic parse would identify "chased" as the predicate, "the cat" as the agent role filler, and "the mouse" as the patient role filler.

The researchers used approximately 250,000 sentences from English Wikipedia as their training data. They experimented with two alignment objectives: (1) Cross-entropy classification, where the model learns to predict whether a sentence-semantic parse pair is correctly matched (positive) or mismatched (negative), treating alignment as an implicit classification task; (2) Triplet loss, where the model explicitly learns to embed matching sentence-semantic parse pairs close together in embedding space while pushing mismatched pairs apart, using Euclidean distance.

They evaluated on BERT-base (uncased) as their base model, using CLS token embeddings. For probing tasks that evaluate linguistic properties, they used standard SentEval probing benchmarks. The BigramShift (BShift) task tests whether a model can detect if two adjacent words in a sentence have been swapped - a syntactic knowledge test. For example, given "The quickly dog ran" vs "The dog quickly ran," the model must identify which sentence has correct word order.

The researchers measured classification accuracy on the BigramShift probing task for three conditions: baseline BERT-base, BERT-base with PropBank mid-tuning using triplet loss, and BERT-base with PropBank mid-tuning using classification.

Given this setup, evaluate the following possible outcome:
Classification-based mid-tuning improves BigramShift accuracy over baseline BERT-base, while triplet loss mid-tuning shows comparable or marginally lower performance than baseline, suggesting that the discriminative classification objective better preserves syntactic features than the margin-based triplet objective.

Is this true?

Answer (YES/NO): NO